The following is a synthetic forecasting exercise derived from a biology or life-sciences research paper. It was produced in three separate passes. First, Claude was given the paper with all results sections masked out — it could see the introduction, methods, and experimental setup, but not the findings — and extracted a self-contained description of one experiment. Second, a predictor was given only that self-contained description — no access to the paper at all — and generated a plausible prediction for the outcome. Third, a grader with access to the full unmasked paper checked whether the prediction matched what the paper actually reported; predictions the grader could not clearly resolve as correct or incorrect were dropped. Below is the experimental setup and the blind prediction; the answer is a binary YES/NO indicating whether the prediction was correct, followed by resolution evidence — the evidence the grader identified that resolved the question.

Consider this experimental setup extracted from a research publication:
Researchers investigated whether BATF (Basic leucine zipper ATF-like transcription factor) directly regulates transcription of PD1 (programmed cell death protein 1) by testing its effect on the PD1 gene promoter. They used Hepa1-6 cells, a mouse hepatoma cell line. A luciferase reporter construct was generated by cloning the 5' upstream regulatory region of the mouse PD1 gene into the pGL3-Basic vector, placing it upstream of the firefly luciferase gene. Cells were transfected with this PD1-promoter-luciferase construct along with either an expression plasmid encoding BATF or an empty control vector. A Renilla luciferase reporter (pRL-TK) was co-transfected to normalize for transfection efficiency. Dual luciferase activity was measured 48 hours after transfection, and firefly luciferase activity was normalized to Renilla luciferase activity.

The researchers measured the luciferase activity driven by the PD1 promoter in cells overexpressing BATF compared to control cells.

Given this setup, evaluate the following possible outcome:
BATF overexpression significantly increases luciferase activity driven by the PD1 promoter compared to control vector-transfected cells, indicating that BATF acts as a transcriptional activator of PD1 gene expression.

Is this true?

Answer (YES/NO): NO